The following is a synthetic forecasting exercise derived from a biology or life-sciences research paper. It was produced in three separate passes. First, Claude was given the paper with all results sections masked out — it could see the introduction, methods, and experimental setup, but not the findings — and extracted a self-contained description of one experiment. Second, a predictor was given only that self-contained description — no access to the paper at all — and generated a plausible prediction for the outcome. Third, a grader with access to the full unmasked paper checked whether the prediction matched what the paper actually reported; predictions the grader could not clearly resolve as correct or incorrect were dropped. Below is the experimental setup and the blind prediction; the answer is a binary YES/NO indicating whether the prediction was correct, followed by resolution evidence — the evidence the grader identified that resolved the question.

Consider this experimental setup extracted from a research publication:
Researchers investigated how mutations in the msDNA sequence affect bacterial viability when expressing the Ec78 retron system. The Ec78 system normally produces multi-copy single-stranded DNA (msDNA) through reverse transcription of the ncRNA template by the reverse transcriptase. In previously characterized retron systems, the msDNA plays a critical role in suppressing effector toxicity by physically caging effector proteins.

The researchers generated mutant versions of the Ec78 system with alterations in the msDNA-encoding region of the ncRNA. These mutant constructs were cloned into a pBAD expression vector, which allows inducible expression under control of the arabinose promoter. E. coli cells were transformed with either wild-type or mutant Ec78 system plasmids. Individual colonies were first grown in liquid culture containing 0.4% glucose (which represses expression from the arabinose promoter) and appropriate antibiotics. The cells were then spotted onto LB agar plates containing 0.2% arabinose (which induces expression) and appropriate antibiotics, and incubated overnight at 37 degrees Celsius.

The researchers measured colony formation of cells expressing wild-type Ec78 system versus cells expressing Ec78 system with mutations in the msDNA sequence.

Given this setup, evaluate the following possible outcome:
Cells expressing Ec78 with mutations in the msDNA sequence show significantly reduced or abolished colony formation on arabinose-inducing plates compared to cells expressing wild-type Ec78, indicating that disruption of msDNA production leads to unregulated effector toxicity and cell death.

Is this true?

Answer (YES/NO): YES